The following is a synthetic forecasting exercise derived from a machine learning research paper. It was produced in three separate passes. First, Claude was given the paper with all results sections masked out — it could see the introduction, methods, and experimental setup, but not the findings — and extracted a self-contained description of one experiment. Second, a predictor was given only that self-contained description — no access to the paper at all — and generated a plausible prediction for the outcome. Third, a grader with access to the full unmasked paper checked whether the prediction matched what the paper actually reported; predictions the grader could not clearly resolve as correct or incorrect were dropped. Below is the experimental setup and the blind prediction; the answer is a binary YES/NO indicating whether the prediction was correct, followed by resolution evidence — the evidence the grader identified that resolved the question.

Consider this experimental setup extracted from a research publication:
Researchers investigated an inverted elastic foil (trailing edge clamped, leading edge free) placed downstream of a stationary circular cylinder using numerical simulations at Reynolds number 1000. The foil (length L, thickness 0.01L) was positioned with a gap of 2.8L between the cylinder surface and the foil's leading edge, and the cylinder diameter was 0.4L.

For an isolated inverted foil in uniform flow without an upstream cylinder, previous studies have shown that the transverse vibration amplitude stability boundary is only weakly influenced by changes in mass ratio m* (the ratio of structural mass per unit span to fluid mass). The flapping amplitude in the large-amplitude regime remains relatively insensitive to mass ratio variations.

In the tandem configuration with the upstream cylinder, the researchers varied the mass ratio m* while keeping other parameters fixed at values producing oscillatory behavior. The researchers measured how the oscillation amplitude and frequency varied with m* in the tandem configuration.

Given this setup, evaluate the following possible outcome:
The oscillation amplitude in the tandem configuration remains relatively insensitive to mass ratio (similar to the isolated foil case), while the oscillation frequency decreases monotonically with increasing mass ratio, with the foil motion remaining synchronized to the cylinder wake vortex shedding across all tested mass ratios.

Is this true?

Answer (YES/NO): NO